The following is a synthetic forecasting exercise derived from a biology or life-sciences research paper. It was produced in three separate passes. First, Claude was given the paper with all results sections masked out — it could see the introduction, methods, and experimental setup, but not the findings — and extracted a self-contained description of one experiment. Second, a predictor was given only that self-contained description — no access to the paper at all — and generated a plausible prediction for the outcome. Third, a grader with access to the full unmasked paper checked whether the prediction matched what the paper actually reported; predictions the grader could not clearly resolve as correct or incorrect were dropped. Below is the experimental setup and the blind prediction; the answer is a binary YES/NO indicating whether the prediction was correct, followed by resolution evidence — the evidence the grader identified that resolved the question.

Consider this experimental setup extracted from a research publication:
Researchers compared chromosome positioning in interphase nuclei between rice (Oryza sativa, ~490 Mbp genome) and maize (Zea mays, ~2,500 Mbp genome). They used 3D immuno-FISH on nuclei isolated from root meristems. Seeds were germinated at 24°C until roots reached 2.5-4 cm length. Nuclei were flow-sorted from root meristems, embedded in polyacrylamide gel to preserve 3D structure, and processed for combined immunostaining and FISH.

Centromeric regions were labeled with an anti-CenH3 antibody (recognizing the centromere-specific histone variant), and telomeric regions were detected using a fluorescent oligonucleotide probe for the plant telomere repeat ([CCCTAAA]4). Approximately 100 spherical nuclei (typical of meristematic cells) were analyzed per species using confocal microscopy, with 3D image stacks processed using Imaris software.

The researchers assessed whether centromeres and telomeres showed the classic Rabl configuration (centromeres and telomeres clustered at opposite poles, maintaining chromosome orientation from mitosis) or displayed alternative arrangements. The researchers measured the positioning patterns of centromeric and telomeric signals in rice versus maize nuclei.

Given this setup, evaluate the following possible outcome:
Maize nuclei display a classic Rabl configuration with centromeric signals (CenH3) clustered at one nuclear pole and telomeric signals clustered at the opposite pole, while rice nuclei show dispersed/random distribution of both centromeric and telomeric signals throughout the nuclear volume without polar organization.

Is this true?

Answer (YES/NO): NO